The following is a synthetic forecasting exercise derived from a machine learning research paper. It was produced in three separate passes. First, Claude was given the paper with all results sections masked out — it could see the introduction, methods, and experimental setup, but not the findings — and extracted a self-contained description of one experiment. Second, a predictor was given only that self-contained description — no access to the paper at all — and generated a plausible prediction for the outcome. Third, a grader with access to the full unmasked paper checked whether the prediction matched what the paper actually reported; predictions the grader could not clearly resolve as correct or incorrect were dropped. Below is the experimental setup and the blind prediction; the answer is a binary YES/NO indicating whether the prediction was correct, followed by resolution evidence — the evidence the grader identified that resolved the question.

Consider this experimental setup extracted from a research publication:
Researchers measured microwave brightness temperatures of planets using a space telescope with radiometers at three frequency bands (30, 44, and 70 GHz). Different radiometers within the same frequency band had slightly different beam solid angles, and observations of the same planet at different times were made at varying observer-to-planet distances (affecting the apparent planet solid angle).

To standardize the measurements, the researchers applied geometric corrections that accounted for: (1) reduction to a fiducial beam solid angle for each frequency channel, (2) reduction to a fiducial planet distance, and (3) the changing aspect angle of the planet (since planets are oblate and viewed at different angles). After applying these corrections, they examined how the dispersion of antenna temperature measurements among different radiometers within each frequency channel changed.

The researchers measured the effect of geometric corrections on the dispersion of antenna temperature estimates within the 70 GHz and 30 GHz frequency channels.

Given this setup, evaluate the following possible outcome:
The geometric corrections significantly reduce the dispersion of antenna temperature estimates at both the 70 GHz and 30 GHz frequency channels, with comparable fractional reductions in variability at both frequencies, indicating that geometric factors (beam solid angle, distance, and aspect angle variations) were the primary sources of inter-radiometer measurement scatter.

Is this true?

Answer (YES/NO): NO